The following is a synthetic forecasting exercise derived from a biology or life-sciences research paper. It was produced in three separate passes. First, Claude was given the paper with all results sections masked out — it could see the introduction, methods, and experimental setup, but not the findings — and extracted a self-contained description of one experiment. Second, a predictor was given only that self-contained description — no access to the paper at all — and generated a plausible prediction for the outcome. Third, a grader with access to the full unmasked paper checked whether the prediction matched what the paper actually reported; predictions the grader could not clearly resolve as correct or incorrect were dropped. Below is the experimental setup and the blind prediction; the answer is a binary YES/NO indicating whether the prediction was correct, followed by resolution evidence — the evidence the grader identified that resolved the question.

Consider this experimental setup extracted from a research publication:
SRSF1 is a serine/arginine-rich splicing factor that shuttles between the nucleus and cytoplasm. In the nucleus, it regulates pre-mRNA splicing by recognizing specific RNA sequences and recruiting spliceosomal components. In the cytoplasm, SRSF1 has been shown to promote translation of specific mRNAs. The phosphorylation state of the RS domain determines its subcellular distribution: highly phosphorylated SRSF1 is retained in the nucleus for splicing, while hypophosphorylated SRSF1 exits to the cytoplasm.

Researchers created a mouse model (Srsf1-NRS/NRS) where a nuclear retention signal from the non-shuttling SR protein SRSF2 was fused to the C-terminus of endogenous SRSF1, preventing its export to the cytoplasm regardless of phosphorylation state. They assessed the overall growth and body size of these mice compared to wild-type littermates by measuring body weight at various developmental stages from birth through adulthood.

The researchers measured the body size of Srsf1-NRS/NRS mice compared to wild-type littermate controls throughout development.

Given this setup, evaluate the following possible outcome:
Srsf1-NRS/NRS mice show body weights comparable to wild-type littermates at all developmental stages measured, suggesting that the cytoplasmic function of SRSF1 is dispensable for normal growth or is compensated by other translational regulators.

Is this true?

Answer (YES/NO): NO